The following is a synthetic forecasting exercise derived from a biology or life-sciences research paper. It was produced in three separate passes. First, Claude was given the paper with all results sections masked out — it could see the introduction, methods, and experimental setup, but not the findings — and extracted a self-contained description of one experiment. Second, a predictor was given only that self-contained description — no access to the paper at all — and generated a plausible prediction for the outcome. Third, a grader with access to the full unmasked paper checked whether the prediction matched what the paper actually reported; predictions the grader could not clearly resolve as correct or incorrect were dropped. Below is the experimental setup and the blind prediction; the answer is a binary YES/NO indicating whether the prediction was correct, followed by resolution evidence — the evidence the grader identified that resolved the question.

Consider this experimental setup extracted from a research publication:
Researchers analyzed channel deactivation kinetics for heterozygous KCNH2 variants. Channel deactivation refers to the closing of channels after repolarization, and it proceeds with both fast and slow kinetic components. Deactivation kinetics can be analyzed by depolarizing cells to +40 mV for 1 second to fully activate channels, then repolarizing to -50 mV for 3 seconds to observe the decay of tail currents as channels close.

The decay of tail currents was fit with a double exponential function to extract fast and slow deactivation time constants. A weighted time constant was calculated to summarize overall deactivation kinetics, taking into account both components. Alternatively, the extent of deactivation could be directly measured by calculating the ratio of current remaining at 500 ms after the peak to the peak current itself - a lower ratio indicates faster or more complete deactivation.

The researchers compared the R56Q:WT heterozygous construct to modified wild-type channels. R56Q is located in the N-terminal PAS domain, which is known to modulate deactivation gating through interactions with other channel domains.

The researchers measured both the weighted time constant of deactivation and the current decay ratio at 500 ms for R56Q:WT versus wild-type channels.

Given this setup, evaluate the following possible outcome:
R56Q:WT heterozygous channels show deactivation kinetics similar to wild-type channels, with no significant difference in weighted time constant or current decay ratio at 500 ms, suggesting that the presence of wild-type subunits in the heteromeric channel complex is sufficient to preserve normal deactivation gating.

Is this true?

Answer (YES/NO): NO